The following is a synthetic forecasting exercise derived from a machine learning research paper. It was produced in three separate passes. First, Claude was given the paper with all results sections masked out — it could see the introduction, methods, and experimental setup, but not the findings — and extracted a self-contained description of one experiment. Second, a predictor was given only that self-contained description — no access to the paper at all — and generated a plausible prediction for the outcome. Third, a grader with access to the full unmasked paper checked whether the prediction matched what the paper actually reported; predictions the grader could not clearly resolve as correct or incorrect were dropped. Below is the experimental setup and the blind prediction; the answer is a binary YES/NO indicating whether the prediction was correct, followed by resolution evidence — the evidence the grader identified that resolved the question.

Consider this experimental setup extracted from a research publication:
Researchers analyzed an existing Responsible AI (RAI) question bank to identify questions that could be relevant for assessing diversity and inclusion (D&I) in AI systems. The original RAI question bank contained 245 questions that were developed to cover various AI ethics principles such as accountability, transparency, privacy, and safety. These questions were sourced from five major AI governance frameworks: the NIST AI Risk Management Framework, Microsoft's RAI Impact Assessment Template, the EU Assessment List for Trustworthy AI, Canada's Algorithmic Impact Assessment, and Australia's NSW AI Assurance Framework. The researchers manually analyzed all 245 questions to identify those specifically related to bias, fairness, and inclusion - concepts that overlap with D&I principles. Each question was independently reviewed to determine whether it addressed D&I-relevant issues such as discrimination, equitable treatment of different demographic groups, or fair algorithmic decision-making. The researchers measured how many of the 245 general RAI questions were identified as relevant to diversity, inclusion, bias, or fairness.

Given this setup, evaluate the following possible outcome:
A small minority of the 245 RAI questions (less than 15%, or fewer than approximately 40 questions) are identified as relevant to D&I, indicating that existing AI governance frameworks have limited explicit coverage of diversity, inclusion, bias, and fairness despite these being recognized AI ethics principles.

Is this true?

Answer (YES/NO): YES